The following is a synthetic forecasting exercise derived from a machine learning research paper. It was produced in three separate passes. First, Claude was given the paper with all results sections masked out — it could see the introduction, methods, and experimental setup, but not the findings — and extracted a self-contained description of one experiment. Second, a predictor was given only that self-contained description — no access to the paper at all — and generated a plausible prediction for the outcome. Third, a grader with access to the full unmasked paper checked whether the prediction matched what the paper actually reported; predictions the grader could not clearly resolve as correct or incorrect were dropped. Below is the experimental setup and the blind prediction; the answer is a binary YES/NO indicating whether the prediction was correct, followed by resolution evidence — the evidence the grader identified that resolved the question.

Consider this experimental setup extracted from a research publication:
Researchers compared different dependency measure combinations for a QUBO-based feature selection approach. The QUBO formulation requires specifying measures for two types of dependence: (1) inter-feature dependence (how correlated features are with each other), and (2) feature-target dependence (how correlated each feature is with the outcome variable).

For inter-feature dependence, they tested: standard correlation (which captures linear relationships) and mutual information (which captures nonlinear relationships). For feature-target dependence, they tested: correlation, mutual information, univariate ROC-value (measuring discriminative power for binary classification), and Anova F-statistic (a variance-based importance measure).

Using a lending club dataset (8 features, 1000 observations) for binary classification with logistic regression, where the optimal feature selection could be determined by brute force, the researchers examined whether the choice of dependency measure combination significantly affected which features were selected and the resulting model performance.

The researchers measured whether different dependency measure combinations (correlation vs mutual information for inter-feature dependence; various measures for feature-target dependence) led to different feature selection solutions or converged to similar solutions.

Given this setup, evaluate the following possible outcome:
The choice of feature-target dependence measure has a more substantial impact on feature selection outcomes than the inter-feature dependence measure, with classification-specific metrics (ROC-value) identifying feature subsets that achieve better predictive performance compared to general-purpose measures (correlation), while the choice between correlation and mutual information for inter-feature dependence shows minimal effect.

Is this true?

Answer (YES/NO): NO